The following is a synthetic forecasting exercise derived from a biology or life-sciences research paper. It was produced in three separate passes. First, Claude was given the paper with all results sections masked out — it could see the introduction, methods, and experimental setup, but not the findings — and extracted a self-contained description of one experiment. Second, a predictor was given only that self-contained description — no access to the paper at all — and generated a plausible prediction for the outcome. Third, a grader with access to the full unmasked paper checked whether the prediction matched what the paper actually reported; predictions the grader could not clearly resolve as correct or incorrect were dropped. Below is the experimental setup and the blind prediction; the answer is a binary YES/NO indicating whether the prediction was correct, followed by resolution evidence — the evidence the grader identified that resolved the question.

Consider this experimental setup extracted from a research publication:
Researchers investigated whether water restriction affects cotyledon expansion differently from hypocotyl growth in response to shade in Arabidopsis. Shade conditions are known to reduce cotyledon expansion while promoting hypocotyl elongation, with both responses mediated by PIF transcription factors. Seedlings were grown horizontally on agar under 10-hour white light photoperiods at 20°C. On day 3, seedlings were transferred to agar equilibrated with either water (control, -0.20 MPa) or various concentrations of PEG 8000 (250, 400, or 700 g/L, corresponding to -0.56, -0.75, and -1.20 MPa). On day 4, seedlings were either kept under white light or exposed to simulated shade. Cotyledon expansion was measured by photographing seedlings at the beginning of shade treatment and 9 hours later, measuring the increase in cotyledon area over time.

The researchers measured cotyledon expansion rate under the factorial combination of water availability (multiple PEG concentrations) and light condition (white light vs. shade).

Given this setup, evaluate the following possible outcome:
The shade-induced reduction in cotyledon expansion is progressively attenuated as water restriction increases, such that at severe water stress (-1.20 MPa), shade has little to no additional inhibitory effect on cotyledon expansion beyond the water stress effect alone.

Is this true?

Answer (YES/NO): NO